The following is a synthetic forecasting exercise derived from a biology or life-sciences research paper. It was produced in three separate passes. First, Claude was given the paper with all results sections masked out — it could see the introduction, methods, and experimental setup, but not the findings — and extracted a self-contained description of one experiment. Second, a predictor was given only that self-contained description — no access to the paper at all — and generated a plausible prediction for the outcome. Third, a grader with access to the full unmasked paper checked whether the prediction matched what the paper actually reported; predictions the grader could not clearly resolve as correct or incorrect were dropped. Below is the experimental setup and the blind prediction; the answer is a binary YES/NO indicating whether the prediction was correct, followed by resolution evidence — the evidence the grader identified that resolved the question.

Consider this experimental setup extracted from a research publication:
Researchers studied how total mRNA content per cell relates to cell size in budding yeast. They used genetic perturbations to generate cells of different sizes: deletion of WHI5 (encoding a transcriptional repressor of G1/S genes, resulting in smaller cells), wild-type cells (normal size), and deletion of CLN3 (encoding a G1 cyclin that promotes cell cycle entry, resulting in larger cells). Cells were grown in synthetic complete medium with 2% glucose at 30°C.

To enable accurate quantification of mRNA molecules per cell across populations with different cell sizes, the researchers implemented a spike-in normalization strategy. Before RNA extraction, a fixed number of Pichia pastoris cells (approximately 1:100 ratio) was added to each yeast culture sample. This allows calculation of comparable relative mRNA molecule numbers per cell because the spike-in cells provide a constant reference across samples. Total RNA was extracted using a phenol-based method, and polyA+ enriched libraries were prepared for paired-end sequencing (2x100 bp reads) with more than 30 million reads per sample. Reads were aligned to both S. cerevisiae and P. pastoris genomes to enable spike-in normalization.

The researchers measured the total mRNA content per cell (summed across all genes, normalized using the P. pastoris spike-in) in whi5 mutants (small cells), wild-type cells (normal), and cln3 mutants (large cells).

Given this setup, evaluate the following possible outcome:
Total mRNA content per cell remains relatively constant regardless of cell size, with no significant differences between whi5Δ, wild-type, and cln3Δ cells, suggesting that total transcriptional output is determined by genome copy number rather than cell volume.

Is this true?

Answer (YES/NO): NO